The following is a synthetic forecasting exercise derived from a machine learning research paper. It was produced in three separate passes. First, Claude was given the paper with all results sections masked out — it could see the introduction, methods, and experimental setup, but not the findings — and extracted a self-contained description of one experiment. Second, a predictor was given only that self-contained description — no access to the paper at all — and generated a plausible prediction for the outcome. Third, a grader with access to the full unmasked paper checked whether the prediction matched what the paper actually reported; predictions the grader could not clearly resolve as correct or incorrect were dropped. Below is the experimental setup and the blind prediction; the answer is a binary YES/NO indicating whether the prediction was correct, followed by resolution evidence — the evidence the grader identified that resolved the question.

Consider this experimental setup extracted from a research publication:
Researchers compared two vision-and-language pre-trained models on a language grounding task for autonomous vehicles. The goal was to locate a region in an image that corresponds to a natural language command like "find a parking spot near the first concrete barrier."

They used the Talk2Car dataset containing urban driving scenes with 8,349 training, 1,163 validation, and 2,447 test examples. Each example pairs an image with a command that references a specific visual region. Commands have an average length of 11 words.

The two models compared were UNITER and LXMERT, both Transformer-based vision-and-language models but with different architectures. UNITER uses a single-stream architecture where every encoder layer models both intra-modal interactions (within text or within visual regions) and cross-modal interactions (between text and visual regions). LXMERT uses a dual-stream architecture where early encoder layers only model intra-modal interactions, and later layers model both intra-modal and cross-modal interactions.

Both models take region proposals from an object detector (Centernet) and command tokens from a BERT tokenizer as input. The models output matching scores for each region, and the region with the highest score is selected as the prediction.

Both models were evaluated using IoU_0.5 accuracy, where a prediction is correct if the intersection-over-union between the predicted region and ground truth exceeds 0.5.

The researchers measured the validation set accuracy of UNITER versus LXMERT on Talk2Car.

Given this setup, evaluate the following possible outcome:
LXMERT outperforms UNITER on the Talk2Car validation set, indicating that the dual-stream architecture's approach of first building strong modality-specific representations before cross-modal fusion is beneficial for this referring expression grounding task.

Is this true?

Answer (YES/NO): NO